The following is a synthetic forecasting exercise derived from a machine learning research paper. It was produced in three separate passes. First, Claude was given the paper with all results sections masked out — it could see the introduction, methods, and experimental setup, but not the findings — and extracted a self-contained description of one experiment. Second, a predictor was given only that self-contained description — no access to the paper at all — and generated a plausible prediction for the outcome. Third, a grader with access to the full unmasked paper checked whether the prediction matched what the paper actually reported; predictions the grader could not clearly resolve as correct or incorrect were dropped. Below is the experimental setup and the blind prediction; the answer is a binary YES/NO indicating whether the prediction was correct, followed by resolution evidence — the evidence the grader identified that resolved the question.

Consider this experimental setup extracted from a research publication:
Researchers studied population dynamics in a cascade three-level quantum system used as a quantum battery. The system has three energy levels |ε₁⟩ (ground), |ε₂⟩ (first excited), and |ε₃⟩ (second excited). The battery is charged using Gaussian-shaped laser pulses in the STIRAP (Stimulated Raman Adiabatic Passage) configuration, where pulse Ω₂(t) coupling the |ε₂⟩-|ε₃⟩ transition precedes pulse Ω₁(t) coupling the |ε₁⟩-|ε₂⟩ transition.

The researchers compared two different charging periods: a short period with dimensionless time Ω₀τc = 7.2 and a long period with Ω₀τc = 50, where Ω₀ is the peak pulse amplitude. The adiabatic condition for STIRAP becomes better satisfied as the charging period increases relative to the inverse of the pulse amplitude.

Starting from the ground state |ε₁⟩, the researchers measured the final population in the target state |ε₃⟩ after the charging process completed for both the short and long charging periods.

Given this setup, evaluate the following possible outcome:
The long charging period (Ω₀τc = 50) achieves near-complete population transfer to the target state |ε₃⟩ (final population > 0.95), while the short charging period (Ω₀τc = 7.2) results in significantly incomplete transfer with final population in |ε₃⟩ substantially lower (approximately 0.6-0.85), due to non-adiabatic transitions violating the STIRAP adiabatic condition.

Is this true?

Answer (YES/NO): NO